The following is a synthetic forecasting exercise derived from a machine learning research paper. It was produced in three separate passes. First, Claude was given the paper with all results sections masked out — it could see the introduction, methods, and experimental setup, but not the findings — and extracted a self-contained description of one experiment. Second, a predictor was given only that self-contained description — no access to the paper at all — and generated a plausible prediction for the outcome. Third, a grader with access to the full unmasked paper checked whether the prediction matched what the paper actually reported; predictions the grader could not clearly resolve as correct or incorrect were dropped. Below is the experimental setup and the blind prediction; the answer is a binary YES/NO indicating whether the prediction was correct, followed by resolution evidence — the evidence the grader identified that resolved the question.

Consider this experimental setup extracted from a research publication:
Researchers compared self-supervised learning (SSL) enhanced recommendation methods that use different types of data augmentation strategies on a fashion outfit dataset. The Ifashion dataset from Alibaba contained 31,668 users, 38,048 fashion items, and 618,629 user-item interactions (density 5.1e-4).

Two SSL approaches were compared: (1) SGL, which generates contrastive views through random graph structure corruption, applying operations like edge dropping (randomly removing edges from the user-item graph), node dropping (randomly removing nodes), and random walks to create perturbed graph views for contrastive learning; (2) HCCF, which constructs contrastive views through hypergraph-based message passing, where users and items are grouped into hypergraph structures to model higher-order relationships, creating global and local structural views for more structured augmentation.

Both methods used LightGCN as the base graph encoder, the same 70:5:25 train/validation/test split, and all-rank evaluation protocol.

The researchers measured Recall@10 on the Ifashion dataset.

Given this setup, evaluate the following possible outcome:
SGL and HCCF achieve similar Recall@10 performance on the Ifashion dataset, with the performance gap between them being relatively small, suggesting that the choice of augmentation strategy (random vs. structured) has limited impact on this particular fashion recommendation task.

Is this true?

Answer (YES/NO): NO